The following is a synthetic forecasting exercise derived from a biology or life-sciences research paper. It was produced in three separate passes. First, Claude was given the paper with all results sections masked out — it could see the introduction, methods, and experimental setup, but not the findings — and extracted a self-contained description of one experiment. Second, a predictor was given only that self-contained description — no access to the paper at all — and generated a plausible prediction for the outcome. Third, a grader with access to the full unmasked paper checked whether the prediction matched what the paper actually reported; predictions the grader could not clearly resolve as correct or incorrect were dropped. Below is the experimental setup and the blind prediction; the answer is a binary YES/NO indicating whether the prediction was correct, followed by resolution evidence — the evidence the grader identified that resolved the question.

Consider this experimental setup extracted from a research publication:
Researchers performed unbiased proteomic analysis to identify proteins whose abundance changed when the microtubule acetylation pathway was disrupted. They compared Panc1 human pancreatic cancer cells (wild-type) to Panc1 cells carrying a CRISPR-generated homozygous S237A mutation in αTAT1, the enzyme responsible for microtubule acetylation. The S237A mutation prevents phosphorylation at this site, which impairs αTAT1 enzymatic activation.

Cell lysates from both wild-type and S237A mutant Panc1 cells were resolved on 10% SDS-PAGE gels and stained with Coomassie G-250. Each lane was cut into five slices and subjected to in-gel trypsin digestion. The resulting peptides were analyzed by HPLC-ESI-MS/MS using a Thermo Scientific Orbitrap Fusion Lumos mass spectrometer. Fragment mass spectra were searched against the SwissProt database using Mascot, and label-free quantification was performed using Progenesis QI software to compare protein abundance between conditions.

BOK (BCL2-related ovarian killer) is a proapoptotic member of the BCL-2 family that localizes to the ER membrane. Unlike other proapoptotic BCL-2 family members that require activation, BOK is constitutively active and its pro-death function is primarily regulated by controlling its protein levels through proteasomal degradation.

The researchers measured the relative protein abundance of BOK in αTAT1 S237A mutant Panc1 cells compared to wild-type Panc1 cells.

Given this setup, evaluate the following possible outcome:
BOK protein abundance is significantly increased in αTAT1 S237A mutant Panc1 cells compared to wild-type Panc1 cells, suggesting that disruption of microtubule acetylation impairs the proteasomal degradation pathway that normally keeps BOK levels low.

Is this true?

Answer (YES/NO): YES